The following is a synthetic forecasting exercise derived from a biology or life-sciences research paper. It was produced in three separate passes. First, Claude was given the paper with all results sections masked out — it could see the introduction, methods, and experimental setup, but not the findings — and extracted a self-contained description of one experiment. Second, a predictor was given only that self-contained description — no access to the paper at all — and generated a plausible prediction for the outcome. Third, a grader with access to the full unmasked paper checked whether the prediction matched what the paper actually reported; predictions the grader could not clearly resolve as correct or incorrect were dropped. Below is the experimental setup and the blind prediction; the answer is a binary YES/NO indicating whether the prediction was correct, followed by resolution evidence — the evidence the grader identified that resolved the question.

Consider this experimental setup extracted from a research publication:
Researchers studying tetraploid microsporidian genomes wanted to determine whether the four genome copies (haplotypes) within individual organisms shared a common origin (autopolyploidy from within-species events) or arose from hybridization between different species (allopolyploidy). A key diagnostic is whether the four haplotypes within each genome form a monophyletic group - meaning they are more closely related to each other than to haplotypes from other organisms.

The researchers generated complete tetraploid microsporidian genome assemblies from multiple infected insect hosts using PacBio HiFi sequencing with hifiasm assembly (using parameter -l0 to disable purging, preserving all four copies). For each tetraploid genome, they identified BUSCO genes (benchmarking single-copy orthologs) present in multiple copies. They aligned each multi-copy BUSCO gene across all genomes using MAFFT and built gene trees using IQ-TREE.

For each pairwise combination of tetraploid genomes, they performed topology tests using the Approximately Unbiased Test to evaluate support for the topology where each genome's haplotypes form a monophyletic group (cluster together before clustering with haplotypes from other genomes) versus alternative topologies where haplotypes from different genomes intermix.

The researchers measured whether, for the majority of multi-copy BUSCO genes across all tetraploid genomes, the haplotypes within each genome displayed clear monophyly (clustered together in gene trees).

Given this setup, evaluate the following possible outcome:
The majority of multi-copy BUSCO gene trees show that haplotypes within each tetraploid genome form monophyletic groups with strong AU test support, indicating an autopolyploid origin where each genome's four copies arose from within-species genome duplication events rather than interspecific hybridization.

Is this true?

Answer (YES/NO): YES